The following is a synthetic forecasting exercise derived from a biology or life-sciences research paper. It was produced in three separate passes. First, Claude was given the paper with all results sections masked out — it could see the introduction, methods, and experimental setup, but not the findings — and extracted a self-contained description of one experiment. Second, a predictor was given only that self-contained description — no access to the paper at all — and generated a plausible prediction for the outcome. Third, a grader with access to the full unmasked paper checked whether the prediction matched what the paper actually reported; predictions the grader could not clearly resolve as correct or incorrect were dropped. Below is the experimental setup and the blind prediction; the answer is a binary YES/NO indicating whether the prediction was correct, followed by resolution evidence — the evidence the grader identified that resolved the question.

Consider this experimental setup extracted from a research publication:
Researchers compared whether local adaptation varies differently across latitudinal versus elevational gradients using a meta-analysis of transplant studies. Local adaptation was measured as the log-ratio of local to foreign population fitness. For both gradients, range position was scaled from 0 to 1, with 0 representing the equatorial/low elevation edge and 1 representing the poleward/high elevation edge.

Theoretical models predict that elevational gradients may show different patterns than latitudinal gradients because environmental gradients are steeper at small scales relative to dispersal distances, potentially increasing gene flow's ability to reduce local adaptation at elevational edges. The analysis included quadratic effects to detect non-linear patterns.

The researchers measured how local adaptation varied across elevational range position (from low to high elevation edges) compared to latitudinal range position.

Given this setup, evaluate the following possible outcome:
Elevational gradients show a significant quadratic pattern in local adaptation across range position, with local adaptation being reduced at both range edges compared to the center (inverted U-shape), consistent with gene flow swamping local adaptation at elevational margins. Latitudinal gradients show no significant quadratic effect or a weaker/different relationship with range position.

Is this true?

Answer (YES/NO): NO